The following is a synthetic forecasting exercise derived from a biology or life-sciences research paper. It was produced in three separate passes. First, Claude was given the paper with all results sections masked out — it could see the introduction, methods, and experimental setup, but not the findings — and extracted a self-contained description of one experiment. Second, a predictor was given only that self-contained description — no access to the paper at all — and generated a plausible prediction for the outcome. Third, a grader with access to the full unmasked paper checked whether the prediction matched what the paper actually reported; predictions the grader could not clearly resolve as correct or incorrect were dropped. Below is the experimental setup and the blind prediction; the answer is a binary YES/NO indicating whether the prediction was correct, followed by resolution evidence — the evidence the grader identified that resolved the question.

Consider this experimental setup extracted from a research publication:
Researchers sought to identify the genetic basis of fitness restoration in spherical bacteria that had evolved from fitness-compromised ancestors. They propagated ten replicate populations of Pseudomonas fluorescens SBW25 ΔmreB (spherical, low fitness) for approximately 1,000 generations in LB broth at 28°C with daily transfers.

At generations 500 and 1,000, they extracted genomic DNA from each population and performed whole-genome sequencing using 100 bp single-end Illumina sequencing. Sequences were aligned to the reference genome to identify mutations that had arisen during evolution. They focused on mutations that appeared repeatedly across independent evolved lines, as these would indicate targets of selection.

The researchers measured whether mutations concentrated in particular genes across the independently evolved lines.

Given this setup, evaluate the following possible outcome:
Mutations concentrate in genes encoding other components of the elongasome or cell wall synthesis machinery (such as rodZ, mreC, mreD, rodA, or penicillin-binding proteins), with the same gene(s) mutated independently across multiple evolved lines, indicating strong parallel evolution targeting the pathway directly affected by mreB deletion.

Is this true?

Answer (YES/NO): YES